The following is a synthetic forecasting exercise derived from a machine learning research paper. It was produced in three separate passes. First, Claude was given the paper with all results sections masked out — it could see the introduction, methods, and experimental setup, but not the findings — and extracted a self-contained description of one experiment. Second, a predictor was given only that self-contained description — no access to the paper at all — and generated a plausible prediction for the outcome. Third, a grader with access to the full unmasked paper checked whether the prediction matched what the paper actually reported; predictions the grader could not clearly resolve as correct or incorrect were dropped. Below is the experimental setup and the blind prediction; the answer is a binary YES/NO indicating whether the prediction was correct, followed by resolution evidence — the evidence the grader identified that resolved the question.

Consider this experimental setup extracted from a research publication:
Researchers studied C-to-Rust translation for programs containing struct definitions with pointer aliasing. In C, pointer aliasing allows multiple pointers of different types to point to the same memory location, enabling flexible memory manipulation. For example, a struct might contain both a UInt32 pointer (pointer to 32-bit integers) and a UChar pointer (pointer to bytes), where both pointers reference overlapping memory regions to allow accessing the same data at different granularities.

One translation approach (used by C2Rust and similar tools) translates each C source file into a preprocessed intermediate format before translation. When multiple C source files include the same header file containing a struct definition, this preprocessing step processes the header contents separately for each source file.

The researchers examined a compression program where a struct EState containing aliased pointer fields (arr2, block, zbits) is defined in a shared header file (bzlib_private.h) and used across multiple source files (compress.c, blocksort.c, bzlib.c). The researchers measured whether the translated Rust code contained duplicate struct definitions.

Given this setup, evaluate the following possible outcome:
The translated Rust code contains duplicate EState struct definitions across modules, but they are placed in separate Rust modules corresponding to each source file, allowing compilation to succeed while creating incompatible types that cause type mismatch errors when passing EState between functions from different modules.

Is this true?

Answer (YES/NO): NO